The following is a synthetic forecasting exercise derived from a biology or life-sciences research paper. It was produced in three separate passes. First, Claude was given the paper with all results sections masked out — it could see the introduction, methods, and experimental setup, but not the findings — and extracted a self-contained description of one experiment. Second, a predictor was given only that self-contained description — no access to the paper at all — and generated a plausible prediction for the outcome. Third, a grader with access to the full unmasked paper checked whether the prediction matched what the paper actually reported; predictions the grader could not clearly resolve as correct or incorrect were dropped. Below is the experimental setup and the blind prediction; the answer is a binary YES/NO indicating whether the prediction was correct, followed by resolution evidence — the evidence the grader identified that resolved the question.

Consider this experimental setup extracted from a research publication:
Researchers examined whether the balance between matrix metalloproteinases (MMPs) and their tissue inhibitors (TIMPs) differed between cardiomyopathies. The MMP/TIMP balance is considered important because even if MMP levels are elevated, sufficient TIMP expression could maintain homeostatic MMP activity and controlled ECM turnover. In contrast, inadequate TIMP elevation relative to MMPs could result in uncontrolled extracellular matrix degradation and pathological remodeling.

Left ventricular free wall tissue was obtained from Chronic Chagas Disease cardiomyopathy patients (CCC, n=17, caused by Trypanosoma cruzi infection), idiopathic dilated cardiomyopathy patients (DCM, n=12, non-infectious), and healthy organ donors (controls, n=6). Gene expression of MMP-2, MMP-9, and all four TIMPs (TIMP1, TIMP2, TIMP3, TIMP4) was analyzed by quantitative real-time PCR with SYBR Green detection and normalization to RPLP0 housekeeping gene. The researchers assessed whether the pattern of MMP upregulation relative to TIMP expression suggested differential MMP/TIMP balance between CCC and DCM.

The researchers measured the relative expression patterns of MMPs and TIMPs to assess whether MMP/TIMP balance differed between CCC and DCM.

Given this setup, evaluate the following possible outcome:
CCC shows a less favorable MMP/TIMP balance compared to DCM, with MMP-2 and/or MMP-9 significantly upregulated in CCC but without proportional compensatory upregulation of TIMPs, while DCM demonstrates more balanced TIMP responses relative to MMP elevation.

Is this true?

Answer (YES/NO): YES